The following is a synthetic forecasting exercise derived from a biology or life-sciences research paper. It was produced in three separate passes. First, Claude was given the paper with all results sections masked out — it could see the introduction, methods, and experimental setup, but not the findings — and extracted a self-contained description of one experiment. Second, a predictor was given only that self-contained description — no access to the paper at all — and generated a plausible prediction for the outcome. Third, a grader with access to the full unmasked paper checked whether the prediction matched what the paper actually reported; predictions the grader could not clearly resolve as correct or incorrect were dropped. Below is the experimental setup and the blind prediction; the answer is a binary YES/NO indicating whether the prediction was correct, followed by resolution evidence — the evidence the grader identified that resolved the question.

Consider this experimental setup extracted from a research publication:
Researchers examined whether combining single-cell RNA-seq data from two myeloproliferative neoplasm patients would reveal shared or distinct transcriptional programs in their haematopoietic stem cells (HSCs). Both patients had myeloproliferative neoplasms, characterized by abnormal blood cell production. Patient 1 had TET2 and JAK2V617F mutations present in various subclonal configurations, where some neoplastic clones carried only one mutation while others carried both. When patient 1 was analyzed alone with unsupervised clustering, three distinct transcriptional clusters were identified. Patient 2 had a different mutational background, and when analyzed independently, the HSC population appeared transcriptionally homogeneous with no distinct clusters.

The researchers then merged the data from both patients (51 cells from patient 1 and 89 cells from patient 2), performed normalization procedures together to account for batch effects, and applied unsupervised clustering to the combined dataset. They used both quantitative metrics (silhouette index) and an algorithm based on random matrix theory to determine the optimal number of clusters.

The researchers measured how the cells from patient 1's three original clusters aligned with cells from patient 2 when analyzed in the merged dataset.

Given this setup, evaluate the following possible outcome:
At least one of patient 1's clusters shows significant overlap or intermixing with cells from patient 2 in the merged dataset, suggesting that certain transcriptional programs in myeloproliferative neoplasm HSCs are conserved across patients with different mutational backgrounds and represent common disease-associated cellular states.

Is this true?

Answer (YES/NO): YES